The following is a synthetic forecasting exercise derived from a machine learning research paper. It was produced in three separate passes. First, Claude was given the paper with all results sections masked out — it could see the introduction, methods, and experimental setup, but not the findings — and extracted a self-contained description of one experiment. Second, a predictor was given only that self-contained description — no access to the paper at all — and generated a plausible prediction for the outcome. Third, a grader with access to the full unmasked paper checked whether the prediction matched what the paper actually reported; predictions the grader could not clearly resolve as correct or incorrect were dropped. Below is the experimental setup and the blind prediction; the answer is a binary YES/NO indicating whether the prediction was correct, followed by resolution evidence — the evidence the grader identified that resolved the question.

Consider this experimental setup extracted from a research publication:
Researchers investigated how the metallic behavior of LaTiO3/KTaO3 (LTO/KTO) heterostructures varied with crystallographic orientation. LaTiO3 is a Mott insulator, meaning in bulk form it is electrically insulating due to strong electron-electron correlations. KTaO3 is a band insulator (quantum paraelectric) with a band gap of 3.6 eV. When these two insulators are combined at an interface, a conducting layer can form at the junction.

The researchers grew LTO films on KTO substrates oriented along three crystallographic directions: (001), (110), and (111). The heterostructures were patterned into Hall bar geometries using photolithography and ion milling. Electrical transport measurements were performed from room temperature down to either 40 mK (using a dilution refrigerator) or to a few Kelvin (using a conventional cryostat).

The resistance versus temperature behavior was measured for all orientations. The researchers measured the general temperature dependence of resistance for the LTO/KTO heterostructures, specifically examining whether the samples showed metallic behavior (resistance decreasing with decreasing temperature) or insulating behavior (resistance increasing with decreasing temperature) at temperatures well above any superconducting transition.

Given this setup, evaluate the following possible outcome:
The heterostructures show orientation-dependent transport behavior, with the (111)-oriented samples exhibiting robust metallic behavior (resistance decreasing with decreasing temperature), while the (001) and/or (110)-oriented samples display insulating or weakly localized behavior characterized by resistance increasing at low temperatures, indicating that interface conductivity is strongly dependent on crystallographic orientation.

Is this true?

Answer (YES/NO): NO